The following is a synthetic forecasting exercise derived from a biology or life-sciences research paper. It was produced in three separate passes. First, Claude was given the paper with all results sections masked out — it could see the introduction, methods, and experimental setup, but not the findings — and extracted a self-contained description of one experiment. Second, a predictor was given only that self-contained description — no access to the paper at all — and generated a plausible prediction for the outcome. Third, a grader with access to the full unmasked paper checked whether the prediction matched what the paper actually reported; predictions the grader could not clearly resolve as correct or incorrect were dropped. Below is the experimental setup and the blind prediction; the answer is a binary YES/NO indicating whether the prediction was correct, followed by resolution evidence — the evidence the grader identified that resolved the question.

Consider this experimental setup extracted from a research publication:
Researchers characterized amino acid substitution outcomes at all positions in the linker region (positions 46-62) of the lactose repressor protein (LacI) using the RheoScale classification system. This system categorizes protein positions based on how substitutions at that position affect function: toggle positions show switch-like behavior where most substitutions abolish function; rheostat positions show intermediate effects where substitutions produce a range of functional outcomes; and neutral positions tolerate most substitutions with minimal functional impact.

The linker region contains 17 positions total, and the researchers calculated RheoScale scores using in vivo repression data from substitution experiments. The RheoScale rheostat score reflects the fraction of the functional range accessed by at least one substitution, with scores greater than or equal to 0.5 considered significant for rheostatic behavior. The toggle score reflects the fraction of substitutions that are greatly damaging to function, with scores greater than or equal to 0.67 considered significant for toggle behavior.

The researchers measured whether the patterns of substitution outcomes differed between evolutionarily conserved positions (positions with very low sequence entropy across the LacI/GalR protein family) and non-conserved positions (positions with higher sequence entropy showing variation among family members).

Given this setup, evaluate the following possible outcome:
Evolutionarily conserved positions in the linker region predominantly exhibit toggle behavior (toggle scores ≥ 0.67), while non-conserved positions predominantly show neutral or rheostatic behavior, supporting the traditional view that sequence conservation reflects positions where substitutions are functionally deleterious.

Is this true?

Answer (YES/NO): YES